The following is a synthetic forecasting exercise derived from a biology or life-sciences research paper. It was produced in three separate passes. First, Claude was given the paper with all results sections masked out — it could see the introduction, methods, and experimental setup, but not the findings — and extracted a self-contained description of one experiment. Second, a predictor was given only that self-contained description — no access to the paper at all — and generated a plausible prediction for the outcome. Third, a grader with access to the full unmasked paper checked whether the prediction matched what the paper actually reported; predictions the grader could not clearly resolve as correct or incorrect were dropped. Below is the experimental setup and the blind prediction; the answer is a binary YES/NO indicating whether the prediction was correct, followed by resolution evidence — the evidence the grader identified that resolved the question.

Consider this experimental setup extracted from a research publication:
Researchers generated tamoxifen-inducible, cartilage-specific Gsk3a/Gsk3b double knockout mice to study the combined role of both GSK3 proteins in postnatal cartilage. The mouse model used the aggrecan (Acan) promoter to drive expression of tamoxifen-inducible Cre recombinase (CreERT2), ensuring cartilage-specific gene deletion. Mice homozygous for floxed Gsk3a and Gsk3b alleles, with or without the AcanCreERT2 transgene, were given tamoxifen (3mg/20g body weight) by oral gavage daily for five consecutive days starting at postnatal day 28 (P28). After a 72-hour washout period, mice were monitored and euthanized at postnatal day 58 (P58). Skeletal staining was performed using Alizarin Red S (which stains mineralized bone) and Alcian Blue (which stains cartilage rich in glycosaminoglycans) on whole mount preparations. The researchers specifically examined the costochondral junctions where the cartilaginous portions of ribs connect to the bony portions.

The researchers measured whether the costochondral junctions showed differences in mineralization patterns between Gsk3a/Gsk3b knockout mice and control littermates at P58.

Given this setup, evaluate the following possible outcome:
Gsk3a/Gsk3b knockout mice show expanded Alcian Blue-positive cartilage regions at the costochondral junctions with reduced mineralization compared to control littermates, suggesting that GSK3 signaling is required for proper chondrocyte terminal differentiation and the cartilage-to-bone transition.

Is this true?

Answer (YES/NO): NO